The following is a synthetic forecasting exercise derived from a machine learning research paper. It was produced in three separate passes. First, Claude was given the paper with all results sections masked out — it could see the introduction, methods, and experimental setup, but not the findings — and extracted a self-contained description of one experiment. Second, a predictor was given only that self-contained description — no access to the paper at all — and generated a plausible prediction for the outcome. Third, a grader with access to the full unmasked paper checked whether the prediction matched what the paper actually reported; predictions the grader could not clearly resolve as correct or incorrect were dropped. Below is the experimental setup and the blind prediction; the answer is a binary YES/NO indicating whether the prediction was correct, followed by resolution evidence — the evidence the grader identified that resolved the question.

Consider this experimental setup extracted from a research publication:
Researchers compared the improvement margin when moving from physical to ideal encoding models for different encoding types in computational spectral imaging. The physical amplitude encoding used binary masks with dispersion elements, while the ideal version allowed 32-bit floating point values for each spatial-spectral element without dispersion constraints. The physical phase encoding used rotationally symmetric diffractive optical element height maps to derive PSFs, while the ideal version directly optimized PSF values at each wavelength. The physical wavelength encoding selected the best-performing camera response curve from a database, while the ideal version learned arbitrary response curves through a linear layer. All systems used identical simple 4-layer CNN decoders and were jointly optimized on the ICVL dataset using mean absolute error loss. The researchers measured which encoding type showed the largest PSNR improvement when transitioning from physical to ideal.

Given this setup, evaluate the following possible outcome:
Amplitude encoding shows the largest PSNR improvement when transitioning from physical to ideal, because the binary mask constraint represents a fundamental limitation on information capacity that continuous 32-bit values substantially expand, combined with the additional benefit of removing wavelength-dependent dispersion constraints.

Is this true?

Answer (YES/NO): NO